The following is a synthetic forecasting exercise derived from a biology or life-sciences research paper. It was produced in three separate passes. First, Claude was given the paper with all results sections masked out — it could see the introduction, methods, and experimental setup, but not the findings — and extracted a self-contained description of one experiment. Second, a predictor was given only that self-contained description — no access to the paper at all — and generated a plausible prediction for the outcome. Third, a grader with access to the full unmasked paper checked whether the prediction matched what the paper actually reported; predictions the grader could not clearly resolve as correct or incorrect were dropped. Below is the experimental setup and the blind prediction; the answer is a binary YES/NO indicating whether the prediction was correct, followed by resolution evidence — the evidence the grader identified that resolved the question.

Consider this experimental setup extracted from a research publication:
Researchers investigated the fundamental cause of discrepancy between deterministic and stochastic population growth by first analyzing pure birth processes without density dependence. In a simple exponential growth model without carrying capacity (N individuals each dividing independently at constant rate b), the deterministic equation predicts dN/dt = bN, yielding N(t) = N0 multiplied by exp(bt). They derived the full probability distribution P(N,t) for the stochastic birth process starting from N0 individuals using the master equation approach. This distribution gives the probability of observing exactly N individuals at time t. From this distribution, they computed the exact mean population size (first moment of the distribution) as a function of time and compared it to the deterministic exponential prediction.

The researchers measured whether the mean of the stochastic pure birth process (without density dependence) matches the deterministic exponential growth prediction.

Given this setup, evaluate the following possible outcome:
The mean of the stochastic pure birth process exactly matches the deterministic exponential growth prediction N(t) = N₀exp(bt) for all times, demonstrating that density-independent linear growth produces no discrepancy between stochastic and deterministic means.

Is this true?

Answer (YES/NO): YES